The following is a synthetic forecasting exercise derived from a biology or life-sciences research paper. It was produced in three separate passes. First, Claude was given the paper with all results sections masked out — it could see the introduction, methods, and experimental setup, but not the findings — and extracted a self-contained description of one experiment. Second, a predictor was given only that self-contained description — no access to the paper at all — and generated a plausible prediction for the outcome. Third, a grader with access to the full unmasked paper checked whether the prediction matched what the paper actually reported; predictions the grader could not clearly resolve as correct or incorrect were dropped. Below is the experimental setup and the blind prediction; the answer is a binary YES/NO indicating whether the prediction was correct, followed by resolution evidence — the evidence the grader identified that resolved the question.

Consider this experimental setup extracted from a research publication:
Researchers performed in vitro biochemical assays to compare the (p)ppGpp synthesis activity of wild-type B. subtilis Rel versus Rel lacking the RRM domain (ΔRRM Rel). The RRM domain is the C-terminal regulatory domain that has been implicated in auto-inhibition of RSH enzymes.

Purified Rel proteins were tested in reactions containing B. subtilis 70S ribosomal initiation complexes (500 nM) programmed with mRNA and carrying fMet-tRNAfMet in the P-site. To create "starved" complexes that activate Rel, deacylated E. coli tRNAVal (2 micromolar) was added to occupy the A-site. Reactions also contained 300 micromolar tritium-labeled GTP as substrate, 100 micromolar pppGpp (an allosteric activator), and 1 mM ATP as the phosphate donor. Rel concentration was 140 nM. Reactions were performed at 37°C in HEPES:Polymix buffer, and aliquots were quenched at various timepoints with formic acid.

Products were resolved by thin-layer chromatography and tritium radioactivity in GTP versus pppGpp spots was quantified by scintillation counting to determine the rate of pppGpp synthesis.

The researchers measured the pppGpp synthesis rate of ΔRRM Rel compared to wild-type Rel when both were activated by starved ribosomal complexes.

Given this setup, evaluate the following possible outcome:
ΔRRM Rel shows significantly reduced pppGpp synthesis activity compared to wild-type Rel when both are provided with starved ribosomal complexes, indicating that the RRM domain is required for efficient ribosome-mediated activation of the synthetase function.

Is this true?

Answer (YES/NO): NO